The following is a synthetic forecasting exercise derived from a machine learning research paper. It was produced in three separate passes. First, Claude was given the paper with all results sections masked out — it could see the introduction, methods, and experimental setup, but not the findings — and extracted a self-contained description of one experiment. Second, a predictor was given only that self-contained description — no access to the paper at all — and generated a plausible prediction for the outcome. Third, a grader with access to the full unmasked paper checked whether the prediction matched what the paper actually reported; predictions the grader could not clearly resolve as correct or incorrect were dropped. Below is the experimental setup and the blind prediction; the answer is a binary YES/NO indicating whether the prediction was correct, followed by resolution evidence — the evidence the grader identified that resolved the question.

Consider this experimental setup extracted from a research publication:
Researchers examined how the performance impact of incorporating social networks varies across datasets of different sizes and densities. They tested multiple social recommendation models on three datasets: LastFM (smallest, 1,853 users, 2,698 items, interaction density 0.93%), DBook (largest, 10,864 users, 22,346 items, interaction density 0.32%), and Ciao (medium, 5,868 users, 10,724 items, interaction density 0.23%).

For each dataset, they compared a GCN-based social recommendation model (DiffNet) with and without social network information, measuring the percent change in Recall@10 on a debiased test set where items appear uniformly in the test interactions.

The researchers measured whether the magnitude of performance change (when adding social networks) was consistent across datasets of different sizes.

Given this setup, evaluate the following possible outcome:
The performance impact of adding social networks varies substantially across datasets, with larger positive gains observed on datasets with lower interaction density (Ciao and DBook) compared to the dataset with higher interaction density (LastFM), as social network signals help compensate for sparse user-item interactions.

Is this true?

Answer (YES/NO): NO